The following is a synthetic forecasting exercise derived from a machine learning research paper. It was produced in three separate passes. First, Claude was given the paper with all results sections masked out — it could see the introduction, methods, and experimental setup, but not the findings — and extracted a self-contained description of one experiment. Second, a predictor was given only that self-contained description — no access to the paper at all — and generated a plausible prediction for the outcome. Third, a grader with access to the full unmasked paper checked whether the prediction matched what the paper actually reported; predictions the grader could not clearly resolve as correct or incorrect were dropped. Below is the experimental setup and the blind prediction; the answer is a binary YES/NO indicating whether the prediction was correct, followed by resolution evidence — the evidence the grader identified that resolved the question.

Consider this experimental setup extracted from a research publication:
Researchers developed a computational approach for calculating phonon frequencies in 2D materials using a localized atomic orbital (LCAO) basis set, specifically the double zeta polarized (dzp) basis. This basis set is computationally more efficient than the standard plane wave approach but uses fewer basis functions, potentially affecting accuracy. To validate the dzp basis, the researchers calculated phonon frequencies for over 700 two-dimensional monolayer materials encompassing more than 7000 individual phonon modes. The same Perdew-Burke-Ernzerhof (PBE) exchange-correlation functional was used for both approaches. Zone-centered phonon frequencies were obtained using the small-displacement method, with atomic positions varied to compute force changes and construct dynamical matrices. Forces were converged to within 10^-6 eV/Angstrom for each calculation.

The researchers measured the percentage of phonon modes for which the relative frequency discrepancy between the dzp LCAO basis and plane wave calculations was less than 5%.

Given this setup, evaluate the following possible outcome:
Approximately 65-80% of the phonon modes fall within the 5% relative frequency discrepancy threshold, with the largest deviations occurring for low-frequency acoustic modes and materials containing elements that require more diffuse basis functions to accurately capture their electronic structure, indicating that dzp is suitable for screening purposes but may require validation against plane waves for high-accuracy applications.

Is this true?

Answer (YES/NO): YES